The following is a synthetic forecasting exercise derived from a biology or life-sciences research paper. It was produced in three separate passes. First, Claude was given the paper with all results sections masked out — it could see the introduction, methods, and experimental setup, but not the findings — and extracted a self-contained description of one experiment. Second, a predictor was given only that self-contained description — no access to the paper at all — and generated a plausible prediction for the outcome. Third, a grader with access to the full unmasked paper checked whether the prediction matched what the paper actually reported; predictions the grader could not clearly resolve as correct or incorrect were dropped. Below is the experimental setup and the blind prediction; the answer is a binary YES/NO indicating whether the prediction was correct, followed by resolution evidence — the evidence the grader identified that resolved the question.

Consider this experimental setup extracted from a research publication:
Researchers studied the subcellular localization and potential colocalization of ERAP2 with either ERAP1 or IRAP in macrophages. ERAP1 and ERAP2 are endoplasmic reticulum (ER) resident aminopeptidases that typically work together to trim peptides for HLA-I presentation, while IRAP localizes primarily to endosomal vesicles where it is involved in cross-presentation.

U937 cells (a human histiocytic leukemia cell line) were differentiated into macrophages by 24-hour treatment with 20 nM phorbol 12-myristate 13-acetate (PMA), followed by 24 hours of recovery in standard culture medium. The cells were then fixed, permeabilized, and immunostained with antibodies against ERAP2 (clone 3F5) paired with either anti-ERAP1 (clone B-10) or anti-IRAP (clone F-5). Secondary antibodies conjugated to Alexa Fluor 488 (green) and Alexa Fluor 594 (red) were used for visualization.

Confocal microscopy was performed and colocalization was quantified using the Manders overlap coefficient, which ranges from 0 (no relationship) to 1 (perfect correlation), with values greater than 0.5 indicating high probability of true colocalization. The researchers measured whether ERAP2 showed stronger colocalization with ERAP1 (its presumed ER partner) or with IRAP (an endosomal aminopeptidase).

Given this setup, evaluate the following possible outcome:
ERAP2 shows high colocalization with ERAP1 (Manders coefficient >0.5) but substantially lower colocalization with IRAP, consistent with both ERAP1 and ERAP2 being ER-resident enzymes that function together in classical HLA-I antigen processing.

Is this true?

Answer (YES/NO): NO